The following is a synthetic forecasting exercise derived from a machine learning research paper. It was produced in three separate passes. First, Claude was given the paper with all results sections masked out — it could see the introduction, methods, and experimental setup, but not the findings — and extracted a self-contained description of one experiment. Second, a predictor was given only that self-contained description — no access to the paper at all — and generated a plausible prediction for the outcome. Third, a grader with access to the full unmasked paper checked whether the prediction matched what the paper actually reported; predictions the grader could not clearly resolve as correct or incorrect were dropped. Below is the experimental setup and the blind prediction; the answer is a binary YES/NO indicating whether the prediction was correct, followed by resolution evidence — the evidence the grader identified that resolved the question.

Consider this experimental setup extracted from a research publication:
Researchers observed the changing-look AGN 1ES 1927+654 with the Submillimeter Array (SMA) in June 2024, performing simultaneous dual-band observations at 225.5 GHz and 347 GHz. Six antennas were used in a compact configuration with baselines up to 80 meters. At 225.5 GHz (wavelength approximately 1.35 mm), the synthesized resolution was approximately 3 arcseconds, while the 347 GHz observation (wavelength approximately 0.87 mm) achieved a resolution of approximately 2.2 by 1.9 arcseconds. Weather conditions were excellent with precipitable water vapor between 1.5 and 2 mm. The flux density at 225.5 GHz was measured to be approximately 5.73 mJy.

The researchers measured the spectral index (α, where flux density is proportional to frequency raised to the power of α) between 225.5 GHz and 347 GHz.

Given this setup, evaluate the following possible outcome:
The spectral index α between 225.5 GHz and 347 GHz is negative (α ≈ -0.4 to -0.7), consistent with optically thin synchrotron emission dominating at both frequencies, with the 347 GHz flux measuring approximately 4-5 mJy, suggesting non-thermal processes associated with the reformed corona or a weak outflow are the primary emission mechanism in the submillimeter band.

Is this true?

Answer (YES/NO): NO